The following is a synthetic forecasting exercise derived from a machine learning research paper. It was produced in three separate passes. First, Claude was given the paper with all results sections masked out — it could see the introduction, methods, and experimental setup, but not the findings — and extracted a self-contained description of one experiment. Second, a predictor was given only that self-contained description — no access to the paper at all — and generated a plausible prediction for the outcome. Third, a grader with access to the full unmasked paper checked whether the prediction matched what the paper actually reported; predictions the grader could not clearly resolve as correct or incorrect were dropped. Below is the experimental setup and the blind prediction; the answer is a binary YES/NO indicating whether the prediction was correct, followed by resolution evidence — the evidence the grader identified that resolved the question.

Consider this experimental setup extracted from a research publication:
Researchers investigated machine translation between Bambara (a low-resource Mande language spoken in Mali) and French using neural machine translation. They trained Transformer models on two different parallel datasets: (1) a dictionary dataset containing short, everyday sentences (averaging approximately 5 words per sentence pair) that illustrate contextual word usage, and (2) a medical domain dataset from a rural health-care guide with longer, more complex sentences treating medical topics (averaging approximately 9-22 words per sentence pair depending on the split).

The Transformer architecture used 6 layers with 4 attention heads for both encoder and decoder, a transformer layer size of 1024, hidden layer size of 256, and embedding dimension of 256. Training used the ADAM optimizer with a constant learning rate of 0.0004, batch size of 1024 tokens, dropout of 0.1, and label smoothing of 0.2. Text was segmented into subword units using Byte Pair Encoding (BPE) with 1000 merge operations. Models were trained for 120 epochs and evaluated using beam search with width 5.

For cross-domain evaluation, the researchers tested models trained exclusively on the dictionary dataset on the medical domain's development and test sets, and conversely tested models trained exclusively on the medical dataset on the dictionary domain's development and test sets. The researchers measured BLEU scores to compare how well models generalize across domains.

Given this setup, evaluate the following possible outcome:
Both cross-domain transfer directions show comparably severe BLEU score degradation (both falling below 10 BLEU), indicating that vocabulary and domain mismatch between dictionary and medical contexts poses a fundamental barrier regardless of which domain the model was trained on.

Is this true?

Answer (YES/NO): NO